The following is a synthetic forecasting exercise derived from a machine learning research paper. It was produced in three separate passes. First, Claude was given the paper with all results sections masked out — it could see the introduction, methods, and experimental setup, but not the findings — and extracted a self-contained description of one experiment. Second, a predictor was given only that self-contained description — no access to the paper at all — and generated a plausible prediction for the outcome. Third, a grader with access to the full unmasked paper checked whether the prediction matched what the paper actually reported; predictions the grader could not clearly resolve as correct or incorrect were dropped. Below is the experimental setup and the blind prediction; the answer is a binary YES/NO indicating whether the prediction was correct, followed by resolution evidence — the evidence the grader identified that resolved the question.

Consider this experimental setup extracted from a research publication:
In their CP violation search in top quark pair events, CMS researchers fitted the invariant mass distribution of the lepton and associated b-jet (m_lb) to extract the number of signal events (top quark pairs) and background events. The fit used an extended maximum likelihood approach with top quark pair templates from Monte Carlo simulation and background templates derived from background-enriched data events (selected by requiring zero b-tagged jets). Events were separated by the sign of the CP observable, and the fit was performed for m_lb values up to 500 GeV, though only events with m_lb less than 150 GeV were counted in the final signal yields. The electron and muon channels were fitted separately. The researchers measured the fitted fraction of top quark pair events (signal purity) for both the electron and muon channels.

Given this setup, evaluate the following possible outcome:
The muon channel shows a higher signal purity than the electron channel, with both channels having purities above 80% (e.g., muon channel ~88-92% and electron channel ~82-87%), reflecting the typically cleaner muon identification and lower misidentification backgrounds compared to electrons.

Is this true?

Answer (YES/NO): NO